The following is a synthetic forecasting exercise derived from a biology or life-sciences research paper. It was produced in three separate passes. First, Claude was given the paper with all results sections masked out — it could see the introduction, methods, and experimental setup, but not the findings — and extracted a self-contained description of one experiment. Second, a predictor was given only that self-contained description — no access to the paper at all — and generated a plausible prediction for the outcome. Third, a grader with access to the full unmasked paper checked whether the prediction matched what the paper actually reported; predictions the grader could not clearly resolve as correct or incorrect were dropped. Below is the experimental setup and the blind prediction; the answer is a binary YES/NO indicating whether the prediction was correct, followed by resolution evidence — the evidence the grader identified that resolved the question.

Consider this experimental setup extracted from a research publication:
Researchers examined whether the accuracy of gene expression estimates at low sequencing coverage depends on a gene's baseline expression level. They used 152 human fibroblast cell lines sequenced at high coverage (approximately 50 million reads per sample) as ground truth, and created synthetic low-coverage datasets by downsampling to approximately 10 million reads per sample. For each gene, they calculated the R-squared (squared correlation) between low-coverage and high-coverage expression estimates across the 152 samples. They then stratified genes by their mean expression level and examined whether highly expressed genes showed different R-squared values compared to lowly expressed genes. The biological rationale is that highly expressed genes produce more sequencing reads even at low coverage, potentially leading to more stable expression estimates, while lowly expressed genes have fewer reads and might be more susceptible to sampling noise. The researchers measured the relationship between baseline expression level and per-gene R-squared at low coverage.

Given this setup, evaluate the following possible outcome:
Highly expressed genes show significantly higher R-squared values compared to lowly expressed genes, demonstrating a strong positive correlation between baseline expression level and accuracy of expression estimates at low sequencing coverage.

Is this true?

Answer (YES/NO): YES